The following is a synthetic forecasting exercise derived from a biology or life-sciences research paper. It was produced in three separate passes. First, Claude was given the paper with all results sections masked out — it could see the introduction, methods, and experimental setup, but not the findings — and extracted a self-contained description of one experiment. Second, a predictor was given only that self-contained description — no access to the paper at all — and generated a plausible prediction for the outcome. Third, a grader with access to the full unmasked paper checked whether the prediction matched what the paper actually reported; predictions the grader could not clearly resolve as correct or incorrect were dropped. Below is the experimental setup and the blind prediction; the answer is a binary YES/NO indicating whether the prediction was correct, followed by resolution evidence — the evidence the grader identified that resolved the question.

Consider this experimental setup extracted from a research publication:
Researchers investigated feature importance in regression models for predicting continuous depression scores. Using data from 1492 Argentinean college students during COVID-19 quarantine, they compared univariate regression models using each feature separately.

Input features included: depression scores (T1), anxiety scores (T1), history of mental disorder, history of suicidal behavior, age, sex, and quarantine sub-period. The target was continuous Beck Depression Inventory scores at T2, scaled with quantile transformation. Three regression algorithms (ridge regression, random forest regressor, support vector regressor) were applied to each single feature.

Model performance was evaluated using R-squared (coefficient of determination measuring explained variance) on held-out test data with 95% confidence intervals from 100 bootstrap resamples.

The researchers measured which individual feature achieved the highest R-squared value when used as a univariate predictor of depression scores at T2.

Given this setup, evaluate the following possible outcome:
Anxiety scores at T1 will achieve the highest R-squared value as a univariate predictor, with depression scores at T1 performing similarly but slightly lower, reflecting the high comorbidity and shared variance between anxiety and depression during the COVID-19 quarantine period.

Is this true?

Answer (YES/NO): NO